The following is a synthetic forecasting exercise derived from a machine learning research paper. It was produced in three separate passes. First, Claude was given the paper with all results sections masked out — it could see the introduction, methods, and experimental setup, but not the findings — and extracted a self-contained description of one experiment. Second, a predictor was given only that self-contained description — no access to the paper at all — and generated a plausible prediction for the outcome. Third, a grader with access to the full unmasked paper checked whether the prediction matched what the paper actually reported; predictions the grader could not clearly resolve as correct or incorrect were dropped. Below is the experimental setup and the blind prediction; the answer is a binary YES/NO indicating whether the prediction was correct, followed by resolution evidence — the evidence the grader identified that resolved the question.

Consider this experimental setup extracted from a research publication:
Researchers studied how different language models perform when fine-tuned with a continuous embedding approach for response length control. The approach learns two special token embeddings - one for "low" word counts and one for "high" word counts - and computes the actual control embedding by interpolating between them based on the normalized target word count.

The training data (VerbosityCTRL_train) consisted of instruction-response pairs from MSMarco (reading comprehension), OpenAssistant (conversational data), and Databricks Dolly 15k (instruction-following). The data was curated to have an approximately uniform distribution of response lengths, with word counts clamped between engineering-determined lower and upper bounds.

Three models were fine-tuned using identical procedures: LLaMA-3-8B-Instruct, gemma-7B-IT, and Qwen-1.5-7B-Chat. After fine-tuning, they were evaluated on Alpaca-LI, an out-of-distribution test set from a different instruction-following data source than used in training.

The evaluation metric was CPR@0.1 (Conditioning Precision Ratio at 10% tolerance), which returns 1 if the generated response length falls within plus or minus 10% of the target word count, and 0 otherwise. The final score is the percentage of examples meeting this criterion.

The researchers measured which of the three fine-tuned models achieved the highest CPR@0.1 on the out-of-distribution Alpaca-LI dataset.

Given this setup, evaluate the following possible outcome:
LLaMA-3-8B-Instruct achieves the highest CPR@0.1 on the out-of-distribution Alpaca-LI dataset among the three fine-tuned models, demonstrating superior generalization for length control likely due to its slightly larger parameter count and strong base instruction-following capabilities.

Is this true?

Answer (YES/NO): YES